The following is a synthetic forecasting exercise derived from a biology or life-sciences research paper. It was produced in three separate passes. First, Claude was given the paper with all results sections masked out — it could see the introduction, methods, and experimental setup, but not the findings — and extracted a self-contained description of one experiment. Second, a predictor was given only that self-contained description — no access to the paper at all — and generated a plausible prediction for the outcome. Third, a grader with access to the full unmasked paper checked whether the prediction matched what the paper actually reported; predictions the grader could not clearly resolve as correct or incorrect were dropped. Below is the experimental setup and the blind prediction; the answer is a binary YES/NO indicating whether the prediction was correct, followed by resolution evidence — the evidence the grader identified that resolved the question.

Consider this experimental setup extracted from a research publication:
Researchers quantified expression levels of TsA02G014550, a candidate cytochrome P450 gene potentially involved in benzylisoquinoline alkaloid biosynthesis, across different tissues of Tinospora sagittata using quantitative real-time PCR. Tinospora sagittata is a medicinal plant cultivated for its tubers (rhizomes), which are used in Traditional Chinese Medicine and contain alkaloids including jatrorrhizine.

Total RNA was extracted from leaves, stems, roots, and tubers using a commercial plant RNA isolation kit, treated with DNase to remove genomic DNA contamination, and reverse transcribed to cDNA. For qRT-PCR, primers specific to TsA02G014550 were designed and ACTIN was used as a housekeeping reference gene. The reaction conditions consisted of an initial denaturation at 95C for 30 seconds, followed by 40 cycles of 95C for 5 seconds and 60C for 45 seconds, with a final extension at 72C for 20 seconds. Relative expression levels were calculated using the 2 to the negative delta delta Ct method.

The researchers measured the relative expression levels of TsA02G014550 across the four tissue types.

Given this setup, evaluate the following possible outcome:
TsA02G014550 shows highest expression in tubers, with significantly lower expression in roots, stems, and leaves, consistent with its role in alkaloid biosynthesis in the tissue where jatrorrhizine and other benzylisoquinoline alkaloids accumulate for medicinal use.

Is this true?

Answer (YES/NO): NO